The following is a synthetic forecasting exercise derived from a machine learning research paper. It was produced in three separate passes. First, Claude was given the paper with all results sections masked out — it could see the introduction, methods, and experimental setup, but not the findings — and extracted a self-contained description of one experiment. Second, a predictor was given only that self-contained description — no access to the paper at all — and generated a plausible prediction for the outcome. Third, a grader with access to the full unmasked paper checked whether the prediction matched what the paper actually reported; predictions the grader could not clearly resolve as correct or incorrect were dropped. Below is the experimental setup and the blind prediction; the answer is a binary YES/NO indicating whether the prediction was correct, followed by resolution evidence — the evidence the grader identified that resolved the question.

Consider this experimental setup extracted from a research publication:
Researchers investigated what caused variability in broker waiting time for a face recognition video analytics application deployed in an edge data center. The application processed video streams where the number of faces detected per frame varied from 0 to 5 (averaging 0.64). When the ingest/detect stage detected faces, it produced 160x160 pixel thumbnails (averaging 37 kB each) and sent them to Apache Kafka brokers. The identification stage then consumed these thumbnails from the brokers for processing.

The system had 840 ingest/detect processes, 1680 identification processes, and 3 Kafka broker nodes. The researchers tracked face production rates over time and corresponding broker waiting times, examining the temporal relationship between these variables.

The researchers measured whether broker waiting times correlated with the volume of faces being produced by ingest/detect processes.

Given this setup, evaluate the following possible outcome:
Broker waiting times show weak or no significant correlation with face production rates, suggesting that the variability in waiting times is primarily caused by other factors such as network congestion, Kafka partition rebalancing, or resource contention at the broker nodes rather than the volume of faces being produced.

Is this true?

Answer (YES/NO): NO